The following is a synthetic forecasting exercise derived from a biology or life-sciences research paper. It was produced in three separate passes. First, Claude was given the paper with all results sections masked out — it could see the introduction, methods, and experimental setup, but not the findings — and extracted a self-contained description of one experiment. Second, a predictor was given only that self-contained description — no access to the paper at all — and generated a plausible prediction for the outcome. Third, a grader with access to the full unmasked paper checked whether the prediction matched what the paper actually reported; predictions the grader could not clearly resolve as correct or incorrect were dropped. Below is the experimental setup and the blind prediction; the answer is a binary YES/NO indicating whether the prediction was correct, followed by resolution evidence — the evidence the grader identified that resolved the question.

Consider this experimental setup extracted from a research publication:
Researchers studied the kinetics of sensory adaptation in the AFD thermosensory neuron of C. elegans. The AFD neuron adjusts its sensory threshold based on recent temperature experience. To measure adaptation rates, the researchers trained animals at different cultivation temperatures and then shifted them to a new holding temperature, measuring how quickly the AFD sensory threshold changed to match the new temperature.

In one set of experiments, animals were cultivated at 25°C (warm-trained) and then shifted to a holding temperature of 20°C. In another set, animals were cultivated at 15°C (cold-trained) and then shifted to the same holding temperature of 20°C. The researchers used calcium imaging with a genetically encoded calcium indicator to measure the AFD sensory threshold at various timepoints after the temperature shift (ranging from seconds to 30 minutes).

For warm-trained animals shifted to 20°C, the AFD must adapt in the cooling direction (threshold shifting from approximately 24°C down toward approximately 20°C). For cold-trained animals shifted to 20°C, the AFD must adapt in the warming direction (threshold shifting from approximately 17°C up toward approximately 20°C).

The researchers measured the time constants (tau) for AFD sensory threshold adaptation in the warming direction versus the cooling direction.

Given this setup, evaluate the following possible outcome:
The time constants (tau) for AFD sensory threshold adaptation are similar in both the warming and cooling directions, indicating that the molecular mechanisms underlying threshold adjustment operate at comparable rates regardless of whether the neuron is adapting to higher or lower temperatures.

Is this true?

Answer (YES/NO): NO